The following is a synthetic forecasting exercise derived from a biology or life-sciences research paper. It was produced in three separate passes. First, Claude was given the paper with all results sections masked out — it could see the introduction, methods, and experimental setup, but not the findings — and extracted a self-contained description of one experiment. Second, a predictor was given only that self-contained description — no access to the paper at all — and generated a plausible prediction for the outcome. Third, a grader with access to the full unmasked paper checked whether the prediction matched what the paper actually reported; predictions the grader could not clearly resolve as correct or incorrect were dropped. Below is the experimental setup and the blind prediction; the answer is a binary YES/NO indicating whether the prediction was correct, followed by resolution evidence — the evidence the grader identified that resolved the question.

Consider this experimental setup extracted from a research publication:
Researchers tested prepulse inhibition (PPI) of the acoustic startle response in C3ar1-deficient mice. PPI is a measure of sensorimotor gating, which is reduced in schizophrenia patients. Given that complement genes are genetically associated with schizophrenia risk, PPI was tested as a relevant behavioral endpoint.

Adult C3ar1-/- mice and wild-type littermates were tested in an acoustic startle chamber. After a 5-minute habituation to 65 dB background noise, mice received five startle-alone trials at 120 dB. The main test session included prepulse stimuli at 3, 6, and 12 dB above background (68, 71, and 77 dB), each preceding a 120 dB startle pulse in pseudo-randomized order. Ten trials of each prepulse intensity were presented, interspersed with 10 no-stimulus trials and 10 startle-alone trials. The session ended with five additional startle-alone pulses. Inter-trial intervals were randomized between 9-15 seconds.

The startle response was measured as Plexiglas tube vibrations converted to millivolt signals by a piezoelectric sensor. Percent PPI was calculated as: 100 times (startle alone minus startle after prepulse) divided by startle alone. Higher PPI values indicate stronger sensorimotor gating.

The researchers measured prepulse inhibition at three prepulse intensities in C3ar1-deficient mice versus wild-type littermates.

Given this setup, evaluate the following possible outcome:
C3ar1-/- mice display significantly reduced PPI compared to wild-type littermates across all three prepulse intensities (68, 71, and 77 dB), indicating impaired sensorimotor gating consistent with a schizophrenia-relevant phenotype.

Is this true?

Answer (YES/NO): NO